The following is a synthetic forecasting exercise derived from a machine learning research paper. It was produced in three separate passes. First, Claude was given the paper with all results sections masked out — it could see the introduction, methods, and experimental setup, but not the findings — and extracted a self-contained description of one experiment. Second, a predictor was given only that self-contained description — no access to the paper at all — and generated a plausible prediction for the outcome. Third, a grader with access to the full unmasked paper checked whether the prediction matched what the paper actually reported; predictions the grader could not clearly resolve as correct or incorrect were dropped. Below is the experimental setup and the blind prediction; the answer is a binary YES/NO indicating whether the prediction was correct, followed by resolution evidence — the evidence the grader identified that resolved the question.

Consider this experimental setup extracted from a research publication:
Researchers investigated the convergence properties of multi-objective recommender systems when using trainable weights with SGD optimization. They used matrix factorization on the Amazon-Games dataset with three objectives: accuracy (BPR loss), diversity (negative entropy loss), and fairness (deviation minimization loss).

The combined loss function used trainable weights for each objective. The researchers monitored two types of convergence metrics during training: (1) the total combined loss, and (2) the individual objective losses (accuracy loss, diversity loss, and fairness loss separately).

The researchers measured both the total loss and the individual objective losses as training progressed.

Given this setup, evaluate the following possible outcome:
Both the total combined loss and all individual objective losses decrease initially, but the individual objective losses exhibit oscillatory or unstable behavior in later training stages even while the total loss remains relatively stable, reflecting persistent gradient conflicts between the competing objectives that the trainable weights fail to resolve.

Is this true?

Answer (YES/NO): NO